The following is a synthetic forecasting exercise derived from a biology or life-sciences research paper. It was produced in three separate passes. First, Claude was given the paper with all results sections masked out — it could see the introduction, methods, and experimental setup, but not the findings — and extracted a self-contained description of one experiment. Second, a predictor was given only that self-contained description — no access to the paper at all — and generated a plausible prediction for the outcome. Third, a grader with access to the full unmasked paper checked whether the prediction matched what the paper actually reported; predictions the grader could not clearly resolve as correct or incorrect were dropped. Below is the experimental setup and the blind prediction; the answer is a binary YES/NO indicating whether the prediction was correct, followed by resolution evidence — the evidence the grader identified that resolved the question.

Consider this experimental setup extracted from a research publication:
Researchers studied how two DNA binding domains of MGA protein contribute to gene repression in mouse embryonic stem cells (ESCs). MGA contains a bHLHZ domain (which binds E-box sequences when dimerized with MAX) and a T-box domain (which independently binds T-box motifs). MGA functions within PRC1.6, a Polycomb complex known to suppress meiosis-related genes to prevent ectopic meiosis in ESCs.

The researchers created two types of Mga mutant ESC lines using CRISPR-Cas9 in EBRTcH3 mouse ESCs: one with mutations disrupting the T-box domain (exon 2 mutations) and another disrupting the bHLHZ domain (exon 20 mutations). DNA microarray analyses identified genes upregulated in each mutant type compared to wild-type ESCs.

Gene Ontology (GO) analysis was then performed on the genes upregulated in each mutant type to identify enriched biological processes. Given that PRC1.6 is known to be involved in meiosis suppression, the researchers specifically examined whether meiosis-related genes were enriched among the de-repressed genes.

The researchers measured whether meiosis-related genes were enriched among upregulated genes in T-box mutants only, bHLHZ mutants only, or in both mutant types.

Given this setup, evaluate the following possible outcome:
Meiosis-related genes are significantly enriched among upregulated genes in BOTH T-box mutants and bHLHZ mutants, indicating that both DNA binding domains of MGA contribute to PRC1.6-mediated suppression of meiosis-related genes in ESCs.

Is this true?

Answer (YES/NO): YES